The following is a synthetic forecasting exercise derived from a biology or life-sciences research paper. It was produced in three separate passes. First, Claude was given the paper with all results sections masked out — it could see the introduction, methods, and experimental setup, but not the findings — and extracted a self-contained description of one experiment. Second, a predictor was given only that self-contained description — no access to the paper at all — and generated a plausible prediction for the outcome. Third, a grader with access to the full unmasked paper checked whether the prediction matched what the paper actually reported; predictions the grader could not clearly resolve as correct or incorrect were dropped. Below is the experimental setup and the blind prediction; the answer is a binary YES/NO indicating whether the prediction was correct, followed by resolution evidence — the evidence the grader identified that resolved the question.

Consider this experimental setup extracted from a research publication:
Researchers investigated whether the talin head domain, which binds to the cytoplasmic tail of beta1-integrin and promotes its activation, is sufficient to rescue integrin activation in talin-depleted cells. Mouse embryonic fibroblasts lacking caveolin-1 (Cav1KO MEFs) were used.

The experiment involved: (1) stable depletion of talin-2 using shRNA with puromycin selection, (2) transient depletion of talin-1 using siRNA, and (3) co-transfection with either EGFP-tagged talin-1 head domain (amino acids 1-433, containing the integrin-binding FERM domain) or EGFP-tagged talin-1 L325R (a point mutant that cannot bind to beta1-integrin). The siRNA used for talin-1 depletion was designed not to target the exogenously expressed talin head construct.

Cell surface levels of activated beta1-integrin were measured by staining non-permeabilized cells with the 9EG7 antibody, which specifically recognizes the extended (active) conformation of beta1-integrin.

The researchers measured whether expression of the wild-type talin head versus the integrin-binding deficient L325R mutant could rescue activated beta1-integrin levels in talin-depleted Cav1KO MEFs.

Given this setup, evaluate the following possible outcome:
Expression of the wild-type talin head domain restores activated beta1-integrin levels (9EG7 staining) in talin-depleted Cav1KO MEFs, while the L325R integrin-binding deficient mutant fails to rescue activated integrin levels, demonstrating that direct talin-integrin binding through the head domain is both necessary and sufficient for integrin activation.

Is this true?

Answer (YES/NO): YES